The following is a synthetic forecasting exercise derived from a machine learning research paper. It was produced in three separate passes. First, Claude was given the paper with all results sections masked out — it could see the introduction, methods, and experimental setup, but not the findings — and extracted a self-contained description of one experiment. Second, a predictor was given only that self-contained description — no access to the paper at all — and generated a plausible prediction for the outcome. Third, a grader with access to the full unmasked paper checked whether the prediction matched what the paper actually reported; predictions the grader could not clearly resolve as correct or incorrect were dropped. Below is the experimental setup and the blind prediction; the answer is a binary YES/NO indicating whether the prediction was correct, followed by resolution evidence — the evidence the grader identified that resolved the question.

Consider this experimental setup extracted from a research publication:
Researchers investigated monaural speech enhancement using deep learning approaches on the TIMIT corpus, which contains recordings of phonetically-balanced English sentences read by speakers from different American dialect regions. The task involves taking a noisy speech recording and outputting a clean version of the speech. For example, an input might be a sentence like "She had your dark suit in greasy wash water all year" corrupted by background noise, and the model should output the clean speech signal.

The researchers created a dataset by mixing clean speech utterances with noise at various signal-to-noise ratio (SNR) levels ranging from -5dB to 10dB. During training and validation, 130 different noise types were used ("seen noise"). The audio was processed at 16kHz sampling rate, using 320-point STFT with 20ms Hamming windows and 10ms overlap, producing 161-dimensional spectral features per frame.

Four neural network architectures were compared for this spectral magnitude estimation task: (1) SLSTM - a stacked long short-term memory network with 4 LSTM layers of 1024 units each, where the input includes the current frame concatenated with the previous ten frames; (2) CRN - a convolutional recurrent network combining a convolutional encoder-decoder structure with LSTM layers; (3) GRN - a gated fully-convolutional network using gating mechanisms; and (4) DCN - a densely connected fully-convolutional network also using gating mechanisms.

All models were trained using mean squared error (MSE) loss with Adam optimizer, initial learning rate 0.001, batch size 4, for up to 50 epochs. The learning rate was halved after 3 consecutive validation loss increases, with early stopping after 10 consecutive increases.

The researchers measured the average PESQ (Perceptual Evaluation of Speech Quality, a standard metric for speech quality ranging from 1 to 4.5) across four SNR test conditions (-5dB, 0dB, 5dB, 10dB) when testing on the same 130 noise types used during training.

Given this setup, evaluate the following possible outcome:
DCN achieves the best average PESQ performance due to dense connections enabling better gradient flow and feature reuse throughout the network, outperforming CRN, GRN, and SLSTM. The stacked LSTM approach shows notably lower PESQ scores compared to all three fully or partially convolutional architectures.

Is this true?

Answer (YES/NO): NO